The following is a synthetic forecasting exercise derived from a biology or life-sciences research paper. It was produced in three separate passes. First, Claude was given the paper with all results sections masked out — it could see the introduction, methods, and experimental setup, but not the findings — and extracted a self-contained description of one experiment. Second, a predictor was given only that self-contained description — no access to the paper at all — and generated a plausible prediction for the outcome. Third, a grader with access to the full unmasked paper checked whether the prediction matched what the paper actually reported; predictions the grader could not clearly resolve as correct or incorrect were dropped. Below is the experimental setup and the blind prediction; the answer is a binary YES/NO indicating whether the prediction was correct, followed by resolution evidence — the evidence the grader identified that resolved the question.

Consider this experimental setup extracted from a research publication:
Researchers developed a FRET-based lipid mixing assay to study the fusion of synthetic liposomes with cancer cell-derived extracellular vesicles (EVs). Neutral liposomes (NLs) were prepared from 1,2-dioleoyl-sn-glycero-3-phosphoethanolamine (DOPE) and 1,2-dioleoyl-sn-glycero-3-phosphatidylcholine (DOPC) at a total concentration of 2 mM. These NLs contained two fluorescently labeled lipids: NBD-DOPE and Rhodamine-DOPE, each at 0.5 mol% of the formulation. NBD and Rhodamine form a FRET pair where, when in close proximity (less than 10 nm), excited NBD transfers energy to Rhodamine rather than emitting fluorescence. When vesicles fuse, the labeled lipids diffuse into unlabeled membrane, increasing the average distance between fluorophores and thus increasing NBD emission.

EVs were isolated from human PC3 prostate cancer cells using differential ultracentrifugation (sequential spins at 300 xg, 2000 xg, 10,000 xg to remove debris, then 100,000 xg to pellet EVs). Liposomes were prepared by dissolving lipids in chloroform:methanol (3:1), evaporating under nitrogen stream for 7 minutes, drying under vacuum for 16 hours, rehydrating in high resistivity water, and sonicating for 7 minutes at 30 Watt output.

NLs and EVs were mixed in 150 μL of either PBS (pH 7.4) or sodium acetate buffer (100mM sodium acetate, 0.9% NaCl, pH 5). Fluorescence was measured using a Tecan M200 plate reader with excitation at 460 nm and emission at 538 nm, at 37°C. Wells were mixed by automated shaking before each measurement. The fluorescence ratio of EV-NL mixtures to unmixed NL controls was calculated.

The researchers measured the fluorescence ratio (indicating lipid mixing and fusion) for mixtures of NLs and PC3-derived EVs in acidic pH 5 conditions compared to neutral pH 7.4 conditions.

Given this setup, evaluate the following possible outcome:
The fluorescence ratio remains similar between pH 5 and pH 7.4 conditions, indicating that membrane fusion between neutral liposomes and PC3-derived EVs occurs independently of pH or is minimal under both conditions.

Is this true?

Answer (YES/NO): NO